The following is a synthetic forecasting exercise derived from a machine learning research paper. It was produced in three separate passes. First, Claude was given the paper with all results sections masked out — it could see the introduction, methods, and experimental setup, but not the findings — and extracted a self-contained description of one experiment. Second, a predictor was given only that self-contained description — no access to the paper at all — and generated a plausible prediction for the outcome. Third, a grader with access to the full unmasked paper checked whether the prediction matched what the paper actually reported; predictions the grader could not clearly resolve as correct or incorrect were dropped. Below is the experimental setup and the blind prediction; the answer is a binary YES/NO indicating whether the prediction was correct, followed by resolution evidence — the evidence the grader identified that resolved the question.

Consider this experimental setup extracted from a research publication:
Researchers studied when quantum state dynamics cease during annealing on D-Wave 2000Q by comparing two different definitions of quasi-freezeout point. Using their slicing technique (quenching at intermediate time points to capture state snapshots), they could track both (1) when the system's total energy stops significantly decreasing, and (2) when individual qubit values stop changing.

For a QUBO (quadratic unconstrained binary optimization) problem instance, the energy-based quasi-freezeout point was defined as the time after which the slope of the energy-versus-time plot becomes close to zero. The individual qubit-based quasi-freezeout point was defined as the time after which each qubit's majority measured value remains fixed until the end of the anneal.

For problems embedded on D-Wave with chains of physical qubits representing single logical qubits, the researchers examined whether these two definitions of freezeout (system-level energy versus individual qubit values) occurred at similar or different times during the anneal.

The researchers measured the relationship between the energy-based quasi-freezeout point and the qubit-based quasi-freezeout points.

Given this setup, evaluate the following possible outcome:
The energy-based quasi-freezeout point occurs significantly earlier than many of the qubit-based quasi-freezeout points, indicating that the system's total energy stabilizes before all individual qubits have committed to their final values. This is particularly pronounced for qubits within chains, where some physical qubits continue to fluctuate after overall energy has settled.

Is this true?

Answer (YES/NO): NO